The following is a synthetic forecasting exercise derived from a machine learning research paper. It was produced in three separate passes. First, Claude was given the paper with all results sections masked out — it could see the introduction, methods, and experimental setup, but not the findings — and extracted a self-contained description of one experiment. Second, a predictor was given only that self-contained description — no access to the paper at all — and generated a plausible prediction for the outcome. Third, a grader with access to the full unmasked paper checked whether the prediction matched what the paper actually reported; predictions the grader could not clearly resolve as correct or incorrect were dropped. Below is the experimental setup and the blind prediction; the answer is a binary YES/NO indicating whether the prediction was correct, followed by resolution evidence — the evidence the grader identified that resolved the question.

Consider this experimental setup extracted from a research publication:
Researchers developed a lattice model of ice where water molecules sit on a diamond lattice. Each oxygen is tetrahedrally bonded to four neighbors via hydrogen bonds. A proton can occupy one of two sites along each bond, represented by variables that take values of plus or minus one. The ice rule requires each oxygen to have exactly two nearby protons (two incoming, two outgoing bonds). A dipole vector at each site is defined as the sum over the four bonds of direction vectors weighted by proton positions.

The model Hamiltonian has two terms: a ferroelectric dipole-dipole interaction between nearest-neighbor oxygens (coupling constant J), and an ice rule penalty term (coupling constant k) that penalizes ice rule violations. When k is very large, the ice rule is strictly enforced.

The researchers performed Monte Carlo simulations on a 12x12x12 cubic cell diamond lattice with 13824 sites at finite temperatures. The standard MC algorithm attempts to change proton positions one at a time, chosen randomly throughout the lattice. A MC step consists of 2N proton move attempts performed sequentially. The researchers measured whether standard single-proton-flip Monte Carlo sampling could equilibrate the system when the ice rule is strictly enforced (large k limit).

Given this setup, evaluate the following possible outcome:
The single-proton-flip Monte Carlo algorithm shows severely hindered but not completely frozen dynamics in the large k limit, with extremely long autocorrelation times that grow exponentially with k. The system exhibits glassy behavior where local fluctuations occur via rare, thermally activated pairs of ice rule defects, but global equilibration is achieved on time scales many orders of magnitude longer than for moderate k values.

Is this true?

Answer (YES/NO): NO